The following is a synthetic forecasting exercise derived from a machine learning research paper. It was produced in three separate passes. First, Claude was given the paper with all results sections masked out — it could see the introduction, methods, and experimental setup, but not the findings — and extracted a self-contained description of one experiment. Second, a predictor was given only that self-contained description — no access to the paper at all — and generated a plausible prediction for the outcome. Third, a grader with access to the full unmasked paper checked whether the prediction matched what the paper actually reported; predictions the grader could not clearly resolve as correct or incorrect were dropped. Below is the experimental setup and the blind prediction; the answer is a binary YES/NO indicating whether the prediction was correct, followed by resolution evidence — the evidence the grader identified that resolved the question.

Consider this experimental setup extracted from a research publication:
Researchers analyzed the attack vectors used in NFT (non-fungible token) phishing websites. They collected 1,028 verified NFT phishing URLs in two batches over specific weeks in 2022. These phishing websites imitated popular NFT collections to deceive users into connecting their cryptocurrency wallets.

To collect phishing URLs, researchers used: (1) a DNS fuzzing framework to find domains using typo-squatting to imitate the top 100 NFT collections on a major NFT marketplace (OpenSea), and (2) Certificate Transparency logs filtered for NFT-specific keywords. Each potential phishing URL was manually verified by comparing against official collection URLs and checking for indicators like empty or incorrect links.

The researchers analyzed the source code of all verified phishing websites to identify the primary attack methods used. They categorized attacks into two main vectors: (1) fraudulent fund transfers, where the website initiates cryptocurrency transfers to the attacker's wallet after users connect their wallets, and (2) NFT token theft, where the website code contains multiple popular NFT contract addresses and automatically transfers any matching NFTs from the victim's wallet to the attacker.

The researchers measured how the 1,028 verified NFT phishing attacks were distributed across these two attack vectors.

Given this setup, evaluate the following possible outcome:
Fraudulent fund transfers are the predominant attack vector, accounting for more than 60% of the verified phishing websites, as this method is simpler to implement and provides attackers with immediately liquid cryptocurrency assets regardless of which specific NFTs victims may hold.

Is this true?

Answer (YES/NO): YES